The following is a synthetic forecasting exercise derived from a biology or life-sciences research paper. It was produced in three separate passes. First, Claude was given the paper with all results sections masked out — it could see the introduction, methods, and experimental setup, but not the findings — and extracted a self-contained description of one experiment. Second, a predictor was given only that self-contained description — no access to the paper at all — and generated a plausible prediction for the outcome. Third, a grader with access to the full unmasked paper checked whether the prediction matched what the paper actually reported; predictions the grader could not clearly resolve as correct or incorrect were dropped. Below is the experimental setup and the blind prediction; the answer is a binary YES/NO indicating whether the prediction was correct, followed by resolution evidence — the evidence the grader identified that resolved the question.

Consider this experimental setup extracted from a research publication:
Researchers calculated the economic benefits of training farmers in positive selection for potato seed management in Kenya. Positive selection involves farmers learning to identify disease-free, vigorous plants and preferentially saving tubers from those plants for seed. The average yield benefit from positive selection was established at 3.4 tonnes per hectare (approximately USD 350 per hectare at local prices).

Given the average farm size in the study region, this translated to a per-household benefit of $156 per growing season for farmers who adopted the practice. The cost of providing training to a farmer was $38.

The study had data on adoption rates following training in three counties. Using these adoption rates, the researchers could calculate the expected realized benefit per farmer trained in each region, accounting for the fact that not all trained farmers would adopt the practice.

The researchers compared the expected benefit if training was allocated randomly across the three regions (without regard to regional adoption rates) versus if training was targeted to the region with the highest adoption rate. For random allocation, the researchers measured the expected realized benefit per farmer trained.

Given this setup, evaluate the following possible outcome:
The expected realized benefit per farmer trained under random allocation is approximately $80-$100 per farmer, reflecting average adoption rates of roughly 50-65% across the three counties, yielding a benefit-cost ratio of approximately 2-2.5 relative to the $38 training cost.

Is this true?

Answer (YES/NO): NO